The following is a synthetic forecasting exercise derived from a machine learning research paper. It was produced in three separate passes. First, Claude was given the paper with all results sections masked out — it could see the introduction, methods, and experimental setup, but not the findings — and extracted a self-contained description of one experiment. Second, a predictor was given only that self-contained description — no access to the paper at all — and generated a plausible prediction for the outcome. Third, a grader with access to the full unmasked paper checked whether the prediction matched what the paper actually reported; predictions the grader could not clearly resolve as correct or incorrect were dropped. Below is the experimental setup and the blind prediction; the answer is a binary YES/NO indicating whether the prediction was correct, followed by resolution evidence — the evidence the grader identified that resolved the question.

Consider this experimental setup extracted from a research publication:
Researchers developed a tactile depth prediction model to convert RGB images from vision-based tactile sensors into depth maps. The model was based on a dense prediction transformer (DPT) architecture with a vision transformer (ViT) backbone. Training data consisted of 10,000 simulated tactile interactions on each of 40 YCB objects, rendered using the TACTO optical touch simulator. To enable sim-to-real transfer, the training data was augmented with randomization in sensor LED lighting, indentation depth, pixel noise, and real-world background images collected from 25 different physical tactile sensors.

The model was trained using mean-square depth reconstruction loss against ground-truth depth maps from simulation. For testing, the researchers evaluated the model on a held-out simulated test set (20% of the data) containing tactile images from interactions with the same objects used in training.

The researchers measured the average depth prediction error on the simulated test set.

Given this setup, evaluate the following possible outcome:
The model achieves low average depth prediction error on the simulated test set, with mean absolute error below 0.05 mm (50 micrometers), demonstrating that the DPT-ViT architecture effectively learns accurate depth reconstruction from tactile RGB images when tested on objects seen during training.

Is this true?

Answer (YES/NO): YES